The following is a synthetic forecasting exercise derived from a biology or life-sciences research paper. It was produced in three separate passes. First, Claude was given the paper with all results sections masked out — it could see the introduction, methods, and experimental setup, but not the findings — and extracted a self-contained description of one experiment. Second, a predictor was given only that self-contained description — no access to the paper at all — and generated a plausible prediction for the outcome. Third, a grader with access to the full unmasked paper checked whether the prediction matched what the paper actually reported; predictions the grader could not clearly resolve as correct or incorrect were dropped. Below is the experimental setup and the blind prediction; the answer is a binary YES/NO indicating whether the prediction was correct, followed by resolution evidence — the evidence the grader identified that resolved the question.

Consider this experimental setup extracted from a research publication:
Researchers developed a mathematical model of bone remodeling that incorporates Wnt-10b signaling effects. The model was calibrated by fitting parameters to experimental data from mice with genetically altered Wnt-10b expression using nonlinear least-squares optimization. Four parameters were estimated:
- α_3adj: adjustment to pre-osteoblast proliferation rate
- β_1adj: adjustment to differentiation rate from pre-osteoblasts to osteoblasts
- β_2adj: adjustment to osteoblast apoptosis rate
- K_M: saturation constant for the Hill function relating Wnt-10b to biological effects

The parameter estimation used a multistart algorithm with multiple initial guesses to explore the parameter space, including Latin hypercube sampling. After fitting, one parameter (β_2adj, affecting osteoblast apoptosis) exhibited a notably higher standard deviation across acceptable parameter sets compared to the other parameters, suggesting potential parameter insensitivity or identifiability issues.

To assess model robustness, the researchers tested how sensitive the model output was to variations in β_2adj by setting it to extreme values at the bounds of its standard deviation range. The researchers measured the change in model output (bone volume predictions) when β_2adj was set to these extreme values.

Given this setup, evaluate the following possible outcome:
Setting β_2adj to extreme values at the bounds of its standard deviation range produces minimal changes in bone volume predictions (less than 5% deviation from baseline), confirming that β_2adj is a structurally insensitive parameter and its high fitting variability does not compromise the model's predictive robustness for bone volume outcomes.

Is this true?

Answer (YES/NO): YES